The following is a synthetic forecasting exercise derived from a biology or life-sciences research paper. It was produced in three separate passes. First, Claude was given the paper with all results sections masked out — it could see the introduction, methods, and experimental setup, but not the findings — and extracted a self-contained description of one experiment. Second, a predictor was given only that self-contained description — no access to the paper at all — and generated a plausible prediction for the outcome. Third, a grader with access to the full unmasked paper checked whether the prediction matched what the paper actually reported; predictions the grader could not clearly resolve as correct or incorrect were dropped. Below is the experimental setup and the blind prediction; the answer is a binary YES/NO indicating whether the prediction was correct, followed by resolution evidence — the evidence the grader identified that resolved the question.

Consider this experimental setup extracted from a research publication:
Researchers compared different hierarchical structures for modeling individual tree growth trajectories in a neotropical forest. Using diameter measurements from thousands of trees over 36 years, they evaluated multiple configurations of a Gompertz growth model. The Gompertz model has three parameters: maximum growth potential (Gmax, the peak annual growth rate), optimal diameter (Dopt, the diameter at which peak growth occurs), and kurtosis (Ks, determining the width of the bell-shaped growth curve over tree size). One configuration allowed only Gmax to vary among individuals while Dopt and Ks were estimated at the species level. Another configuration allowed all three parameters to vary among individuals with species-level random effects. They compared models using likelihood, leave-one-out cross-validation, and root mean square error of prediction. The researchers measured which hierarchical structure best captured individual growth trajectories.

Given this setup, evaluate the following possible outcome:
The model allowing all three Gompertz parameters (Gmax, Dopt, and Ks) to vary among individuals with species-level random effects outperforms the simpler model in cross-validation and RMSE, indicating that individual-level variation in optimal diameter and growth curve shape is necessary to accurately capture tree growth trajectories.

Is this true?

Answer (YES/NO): YES